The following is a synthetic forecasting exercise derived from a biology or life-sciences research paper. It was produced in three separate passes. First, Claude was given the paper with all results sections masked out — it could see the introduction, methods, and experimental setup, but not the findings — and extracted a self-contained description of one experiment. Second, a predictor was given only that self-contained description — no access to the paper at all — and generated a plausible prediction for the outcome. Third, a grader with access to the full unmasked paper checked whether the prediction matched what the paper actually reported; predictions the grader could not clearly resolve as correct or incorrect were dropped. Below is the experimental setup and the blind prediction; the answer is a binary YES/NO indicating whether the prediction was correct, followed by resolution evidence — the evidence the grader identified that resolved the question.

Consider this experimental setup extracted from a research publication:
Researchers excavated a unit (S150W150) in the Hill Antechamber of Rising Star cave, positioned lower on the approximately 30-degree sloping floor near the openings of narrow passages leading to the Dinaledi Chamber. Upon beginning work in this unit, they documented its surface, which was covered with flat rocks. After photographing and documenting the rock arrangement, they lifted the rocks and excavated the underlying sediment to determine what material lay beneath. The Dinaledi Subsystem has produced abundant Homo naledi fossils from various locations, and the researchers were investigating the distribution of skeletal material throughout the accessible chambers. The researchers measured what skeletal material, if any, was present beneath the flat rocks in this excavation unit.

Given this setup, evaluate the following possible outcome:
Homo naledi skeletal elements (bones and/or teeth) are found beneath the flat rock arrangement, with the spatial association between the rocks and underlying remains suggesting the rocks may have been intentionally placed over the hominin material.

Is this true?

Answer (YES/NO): NO